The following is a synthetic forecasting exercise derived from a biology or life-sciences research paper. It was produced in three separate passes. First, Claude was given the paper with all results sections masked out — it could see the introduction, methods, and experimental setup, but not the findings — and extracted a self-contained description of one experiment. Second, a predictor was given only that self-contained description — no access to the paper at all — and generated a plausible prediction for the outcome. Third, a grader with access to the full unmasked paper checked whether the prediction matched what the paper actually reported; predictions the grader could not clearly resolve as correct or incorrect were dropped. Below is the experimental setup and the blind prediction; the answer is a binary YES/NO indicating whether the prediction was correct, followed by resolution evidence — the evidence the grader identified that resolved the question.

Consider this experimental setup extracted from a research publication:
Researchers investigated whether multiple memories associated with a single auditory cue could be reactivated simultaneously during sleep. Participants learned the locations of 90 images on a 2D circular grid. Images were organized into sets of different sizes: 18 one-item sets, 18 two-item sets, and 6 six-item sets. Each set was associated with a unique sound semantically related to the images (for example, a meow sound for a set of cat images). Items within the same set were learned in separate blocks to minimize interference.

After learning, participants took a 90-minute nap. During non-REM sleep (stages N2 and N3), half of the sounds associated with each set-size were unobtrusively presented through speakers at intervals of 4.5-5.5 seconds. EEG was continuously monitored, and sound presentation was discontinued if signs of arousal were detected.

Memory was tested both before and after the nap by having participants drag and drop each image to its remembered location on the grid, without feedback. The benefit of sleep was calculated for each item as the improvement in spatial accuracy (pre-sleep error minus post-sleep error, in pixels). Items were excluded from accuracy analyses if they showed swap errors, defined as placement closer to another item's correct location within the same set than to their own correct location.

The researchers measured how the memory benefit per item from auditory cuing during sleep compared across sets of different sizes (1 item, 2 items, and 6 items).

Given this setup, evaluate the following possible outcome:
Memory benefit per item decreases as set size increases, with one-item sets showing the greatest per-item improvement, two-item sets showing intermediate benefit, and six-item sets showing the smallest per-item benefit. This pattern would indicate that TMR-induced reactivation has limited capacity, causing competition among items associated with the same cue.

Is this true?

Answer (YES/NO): NO